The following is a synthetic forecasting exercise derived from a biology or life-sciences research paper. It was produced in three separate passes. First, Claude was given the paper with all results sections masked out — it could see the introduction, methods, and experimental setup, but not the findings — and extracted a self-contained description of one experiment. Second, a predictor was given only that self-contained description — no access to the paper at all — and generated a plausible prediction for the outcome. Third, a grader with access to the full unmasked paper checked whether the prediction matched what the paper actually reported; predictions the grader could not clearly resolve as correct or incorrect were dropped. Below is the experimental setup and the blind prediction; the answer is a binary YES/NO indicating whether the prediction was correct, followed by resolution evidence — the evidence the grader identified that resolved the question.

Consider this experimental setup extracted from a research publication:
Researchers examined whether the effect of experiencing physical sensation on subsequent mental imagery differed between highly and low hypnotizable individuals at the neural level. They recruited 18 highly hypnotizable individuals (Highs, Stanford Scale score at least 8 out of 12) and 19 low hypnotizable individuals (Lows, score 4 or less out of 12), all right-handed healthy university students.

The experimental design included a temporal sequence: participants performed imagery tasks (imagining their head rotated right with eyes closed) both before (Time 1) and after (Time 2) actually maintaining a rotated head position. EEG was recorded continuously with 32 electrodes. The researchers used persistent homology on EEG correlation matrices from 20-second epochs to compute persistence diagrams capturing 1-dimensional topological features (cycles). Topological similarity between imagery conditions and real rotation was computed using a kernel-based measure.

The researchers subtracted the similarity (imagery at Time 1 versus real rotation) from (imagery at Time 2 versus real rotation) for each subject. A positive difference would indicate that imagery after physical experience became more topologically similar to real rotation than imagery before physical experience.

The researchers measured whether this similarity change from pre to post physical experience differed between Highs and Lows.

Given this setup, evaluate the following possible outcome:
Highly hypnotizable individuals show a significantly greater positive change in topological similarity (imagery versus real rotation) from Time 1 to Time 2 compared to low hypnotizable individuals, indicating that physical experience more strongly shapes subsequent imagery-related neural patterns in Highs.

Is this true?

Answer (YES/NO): NO